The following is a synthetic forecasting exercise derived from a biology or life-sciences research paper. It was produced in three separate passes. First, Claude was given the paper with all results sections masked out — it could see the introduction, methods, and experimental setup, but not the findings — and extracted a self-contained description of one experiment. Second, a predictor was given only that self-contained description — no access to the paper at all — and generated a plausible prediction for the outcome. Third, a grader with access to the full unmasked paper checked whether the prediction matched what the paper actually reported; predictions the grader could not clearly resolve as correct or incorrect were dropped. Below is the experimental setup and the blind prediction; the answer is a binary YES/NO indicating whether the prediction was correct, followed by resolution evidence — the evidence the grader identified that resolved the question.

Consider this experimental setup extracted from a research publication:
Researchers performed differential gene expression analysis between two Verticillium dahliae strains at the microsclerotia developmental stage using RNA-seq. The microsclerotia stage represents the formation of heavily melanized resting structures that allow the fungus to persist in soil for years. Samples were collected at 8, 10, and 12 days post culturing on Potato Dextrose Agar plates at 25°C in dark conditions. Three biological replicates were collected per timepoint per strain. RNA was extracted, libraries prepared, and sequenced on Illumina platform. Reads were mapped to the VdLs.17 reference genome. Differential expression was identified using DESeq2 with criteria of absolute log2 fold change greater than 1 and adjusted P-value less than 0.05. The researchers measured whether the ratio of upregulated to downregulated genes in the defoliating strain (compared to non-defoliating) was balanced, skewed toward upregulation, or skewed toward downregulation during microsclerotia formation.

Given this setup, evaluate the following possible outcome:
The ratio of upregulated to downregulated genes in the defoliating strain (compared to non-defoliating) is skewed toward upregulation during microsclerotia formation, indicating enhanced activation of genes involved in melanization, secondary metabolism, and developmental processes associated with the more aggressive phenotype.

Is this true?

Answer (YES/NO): NO